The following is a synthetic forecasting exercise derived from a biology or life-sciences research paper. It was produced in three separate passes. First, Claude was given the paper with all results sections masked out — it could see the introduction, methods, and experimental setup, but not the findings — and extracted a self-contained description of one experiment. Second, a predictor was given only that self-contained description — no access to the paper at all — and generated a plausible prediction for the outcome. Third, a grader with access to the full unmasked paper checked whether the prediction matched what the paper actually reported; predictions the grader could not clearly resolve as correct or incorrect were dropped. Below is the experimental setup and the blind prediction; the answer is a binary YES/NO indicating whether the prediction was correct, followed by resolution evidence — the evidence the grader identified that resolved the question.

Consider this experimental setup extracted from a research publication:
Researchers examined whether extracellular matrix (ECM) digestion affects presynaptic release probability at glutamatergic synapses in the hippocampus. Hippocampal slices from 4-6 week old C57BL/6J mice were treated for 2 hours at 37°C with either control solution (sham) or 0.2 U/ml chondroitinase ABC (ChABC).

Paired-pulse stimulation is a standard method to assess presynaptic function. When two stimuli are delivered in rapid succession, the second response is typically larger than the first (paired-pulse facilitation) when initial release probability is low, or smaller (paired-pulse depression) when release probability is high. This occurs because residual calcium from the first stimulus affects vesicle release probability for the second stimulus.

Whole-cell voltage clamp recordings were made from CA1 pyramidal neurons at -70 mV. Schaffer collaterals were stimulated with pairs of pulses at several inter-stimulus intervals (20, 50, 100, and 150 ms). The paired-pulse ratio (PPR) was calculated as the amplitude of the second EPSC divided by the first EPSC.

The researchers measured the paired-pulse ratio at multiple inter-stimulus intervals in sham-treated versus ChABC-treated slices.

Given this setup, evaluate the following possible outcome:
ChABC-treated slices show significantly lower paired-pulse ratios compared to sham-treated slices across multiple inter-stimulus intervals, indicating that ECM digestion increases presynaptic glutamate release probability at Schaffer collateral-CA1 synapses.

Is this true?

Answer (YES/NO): NO